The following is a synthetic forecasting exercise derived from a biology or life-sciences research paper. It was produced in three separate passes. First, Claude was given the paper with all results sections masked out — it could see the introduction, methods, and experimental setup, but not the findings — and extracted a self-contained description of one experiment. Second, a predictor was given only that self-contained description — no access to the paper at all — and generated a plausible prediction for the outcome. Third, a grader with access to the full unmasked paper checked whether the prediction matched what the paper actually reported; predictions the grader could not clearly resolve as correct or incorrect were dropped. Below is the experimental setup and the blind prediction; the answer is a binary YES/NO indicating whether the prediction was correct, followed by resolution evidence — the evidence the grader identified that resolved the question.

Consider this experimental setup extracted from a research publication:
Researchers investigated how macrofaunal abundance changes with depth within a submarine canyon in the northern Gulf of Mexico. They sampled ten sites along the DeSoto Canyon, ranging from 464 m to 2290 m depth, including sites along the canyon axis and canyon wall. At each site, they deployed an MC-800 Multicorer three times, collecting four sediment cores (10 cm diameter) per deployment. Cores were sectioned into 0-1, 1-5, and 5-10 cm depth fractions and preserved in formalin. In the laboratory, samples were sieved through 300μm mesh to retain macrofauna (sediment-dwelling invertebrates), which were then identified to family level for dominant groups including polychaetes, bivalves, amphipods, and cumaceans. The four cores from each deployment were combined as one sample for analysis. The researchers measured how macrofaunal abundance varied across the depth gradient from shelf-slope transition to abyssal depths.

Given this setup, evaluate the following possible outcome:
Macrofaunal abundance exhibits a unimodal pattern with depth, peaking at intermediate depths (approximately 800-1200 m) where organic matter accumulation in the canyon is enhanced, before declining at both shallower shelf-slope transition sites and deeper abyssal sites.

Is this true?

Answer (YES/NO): NO